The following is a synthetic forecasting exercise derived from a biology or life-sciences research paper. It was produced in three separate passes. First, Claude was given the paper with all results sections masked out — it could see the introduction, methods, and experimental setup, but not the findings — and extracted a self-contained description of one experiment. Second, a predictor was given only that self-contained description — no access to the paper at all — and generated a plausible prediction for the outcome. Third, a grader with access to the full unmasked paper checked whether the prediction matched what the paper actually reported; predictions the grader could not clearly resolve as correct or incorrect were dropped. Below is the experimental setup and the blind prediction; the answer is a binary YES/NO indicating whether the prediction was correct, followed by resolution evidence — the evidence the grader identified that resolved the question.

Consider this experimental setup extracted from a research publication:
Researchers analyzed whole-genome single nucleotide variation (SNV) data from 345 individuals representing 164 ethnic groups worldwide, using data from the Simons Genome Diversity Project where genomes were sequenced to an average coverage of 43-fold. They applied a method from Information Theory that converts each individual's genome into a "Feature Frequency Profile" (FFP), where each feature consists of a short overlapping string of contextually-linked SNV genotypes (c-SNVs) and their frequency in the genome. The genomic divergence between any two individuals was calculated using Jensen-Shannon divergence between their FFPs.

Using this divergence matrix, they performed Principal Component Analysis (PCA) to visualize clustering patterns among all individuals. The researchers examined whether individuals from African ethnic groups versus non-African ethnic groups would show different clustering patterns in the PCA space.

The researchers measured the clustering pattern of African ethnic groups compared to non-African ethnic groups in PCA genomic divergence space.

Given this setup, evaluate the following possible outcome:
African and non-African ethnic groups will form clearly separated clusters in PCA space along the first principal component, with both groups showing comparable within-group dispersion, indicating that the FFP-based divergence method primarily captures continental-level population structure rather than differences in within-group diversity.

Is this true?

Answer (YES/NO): NO